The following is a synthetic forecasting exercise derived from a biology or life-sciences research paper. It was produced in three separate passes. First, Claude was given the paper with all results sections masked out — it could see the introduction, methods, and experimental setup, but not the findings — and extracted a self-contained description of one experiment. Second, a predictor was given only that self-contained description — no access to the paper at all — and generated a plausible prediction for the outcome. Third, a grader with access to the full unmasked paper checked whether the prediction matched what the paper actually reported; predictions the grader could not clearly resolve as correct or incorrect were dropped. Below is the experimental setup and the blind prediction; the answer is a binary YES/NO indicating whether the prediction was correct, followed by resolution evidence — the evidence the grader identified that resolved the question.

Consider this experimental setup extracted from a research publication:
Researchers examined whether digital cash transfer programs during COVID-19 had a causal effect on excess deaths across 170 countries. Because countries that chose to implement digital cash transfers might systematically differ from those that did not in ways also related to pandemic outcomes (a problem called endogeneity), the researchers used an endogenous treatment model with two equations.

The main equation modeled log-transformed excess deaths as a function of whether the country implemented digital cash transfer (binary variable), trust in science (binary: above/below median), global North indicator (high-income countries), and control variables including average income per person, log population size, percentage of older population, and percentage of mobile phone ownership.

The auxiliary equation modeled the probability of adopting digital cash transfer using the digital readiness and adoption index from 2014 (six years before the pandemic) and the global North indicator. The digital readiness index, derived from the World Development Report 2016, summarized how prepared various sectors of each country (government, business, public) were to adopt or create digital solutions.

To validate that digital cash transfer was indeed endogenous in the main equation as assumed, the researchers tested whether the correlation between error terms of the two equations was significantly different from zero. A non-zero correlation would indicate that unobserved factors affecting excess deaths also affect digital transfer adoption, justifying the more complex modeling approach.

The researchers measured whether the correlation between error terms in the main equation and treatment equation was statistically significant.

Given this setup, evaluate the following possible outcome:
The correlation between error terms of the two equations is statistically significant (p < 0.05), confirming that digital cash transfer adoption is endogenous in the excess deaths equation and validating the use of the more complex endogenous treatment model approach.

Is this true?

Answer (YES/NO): YES